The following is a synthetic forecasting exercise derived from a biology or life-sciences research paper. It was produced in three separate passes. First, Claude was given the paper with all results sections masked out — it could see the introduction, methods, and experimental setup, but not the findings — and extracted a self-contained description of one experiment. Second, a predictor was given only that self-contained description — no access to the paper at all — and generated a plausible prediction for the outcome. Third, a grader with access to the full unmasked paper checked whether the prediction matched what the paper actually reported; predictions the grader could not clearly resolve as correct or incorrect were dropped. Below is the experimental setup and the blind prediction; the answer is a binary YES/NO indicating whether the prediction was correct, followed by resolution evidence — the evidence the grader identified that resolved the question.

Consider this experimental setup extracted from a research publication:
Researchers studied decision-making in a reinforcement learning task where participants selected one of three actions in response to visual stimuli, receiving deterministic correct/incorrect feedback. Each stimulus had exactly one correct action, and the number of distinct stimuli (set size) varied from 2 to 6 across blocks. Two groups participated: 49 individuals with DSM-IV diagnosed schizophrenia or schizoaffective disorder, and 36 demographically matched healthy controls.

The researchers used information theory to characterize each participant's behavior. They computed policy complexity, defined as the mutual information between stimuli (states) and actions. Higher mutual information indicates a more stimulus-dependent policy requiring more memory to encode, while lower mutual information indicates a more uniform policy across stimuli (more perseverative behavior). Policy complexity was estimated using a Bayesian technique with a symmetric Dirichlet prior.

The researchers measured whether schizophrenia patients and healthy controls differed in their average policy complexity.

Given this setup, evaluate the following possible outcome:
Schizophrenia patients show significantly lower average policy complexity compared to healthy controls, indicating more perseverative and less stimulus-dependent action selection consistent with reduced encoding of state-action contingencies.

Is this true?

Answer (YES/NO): YES